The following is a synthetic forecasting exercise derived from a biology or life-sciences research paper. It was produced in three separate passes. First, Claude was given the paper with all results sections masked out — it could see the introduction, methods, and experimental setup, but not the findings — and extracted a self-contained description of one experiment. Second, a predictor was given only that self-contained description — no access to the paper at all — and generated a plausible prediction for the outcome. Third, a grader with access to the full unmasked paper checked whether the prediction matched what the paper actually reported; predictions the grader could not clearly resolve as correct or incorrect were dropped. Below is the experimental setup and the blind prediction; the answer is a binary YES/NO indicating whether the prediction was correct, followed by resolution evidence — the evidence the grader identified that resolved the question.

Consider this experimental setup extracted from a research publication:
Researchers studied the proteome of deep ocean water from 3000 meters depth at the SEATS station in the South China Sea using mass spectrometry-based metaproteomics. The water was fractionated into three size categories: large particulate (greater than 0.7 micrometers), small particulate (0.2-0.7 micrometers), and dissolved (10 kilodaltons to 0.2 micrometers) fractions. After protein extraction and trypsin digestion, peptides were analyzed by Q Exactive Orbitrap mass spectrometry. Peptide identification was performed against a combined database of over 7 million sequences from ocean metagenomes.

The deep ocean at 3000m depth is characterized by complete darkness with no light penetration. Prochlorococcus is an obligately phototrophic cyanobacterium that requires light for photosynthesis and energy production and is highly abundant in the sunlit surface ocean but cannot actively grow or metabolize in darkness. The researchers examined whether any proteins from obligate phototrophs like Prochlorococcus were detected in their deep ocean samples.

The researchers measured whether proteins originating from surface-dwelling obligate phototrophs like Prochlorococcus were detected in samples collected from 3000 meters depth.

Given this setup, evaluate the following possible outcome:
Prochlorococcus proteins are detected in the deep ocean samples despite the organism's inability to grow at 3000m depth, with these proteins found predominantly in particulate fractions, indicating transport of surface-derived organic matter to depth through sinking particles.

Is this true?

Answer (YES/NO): YES